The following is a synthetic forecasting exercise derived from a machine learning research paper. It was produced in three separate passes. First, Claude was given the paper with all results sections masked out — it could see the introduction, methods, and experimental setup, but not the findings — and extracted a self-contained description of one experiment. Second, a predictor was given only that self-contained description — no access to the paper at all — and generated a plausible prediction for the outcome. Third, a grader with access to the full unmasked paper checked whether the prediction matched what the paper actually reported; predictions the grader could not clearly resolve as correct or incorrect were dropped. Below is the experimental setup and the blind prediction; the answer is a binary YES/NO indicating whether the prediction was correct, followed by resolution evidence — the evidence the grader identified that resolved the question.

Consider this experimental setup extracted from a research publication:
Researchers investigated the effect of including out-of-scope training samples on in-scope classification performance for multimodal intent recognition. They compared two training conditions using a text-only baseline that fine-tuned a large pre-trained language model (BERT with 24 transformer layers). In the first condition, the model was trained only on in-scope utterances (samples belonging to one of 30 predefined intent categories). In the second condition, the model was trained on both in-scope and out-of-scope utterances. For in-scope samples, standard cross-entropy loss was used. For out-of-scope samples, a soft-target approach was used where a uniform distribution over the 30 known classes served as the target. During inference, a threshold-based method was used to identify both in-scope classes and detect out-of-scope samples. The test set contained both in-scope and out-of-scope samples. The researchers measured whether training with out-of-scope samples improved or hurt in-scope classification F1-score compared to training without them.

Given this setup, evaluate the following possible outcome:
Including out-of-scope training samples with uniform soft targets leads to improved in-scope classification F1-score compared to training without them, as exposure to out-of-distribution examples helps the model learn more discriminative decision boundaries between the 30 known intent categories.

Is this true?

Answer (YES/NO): YES